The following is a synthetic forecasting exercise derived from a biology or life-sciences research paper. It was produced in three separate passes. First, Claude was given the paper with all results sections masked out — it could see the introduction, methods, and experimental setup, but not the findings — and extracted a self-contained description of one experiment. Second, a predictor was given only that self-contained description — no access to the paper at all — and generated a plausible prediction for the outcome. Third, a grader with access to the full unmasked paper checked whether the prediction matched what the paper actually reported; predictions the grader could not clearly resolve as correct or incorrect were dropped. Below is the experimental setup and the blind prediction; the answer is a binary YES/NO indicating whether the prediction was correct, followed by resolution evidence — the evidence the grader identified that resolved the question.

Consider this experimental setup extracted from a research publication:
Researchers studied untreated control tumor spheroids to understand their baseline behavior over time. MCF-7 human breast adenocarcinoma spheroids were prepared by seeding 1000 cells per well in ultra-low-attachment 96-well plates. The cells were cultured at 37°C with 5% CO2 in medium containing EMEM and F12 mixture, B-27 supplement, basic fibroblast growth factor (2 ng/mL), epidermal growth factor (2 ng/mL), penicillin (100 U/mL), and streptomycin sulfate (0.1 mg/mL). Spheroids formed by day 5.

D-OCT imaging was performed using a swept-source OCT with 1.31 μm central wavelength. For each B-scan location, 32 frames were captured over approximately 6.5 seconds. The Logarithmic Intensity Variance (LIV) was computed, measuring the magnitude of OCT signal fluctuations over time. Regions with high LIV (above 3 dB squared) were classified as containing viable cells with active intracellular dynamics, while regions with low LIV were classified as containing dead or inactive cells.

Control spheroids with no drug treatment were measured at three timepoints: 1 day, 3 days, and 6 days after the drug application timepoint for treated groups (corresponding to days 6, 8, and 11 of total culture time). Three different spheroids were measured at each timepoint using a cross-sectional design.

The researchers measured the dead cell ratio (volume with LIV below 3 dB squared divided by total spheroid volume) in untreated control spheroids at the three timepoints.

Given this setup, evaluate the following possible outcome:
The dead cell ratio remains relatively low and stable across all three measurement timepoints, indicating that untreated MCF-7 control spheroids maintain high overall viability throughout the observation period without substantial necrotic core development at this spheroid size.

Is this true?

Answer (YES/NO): NO